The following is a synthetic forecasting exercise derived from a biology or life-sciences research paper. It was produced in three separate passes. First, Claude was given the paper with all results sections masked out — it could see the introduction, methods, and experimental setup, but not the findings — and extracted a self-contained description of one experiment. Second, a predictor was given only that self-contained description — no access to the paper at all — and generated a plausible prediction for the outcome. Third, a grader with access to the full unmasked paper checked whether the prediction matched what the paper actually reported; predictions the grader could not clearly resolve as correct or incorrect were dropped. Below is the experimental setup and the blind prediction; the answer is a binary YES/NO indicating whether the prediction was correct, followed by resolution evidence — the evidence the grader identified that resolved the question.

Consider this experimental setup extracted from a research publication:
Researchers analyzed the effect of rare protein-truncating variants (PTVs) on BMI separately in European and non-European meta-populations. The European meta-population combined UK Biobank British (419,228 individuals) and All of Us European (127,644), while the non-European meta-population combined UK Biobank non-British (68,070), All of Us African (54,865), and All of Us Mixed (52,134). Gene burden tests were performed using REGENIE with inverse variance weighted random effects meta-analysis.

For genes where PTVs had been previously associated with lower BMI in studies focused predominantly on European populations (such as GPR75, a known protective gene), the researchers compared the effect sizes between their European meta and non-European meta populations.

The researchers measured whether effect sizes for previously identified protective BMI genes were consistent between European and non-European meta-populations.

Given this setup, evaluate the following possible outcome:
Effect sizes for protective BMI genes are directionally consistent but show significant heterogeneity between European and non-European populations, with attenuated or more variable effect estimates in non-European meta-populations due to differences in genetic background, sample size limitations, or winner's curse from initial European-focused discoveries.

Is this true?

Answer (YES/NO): YES